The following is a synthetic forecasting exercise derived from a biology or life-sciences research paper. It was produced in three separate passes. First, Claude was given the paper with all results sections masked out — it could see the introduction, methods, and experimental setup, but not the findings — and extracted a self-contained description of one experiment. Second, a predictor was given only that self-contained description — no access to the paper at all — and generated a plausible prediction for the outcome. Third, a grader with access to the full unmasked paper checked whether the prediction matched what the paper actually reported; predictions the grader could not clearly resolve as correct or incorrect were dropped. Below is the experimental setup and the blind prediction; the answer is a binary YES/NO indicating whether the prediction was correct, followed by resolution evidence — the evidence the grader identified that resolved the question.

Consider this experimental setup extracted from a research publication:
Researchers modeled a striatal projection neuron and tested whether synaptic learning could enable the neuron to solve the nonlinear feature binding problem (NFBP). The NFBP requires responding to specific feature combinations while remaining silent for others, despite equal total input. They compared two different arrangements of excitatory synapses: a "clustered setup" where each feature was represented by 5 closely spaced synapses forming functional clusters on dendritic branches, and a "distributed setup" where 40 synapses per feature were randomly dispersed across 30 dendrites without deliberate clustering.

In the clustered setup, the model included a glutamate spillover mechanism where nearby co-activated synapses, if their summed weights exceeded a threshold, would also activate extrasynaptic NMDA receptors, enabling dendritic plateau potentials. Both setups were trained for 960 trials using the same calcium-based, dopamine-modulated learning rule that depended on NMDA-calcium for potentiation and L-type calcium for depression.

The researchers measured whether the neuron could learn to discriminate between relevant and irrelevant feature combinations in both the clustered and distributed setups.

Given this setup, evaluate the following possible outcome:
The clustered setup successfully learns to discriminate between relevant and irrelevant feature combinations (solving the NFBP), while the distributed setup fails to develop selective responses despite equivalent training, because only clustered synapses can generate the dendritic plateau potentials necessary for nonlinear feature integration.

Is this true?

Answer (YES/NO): YES